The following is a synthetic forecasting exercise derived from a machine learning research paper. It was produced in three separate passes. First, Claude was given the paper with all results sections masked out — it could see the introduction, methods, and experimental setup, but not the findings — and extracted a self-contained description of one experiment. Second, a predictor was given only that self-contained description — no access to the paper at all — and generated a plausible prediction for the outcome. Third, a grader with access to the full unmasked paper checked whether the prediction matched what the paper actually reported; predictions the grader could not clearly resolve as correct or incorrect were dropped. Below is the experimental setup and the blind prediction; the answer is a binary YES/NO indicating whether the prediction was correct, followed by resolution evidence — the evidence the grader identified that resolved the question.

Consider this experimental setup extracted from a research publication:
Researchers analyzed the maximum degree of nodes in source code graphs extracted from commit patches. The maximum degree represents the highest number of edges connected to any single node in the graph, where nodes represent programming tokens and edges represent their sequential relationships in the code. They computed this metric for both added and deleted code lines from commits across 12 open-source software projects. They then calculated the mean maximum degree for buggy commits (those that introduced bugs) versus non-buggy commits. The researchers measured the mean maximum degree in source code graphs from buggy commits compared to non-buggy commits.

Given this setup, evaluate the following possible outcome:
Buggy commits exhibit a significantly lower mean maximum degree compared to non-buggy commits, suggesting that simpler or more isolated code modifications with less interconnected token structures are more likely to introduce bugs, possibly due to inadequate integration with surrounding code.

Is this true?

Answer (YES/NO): NO